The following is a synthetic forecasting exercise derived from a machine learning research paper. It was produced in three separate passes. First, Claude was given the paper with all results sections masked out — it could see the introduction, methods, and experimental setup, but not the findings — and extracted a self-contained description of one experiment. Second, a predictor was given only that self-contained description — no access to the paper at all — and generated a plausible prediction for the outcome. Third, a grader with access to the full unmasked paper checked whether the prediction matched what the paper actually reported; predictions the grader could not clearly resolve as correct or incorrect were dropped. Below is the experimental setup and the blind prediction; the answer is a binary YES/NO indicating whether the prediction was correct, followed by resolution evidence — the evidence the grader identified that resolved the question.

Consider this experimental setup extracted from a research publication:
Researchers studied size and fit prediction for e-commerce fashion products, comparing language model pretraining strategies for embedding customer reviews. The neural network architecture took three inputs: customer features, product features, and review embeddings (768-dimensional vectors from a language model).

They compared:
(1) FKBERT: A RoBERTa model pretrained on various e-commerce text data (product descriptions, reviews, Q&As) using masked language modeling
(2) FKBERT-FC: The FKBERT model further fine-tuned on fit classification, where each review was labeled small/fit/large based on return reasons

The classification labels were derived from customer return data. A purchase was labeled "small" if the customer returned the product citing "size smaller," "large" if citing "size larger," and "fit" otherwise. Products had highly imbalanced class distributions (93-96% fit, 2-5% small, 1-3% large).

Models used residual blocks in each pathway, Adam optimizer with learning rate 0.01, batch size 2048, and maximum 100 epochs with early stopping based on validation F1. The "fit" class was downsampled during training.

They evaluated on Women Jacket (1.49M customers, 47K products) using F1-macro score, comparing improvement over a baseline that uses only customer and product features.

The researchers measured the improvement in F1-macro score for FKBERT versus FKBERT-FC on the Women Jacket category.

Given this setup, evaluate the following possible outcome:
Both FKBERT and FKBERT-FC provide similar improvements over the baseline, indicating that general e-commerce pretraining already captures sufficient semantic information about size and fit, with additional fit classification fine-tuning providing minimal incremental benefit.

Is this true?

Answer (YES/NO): NO